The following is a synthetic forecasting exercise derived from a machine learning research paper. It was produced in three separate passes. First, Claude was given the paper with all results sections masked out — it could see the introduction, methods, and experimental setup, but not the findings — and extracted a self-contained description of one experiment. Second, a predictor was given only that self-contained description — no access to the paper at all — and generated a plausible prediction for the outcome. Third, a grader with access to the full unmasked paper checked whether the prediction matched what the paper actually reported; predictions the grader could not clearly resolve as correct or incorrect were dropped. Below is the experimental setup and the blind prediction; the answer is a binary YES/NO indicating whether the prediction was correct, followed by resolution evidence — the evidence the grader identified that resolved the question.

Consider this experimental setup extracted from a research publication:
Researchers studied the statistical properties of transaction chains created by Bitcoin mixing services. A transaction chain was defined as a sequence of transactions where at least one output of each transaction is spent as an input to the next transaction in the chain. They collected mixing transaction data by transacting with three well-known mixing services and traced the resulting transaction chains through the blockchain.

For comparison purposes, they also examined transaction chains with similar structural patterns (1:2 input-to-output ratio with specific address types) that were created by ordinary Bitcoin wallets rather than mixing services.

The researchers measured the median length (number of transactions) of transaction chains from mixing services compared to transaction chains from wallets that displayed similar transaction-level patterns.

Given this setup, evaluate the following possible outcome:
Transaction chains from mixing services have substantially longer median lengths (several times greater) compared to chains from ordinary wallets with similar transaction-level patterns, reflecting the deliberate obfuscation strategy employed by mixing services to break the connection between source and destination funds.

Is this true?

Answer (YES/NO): YES